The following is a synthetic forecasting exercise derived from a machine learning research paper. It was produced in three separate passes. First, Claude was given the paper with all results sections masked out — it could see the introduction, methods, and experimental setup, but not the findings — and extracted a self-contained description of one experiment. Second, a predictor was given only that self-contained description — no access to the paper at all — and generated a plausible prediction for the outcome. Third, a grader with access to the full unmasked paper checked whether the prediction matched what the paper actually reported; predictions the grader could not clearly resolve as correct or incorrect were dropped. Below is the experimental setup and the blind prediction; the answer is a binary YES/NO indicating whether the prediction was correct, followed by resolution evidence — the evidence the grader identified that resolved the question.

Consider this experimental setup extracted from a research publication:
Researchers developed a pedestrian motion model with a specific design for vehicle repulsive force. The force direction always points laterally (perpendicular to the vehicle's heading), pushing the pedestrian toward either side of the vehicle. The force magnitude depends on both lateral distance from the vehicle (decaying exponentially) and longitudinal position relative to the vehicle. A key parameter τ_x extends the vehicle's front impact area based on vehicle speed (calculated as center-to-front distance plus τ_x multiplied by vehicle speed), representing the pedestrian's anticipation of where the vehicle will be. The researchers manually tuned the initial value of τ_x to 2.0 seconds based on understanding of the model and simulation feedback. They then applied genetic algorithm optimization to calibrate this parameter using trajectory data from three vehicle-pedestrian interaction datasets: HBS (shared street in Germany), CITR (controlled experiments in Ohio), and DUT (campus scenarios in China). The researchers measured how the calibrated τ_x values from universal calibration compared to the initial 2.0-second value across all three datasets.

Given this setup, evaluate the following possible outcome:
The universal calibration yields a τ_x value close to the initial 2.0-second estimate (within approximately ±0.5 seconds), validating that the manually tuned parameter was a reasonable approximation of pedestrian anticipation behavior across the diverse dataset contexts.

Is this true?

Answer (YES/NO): YES